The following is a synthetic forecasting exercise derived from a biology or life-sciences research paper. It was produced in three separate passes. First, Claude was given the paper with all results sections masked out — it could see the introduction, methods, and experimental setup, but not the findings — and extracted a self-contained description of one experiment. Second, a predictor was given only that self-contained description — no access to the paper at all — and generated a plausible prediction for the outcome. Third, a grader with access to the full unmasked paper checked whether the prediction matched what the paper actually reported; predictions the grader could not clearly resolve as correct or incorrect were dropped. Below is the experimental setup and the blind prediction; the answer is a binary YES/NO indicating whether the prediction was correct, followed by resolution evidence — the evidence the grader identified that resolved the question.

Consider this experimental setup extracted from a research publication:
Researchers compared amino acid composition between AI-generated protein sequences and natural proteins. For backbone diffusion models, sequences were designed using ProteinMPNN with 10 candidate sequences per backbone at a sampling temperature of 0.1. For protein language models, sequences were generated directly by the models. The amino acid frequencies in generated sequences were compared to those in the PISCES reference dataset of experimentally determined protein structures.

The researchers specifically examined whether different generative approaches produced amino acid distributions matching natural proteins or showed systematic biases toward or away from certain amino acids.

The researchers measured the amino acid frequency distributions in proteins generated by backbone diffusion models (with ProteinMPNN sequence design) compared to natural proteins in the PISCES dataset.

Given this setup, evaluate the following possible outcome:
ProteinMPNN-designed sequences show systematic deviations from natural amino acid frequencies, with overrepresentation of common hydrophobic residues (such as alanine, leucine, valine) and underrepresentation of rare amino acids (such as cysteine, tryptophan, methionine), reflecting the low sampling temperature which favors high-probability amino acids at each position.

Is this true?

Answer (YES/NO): NO